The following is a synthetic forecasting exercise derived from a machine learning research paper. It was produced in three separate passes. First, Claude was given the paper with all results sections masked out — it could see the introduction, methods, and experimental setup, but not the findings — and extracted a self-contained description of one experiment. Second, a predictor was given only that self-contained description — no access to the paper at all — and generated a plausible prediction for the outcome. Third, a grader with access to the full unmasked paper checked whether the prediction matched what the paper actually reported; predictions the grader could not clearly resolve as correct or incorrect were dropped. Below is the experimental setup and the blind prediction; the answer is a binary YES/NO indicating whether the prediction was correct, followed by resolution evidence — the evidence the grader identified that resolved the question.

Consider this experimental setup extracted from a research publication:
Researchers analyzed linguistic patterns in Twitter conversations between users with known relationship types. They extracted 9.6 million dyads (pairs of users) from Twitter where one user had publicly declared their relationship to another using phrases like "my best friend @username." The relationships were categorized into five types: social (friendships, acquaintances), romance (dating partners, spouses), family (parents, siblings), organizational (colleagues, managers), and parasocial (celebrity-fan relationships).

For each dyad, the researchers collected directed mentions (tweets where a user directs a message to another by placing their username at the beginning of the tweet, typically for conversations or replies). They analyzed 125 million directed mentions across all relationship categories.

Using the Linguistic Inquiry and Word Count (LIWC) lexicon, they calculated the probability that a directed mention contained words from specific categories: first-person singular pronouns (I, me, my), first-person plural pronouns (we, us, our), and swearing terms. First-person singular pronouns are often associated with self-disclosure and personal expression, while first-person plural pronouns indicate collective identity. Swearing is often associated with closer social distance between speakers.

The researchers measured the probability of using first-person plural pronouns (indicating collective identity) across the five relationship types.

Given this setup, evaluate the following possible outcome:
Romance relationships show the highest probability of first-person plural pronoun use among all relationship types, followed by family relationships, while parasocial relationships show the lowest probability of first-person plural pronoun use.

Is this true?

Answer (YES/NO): NO